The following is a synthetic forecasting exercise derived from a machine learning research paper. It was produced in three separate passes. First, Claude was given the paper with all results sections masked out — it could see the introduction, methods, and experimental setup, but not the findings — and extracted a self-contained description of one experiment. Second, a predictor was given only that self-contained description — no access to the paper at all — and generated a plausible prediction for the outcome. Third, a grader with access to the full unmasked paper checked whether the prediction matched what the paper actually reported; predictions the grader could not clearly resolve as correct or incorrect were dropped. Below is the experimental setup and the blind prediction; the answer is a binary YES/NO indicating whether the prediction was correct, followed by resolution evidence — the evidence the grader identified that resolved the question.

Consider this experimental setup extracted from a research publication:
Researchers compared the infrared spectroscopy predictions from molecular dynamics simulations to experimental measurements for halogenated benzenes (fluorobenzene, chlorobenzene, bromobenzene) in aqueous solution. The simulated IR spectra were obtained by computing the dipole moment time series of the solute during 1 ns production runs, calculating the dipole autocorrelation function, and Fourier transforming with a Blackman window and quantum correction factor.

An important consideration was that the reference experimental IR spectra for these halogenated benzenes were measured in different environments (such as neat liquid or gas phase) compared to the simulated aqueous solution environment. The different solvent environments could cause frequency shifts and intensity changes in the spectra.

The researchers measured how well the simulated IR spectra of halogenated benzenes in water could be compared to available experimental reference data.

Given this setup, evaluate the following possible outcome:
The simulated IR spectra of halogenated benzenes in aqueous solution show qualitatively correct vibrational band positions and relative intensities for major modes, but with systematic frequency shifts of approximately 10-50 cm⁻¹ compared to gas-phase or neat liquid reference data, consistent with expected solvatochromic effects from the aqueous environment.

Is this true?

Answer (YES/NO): NO